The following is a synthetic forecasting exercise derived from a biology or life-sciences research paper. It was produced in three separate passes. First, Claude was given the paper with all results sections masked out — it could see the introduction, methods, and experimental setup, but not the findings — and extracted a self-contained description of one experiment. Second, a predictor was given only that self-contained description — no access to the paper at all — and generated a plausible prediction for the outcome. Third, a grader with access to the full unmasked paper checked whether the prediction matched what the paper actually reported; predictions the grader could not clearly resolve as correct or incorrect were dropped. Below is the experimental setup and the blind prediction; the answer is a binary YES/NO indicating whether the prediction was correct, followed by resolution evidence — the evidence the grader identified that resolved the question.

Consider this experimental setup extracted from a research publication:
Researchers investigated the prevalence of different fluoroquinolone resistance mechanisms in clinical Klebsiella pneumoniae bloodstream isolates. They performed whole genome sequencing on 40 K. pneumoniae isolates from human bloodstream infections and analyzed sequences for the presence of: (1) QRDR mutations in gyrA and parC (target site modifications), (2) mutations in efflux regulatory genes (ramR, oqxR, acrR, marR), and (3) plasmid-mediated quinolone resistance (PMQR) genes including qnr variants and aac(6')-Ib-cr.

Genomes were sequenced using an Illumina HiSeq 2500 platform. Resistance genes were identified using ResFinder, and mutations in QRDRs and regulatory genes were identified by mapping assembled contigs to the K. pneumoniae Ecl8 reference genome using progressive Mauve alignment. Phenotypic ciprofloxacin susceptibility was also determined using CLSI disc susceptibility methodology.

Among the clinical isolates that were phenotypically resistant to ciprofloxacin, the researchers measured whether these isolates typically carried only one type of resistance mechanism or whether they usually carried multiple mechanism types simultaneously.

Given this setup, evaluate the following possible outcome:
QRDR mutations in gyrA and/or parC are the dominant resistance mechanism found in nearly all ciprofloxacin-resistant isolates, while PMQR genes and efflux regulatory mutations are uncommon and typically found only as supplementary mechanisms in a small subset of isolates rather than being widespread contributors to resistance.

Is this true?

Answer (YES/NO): NO